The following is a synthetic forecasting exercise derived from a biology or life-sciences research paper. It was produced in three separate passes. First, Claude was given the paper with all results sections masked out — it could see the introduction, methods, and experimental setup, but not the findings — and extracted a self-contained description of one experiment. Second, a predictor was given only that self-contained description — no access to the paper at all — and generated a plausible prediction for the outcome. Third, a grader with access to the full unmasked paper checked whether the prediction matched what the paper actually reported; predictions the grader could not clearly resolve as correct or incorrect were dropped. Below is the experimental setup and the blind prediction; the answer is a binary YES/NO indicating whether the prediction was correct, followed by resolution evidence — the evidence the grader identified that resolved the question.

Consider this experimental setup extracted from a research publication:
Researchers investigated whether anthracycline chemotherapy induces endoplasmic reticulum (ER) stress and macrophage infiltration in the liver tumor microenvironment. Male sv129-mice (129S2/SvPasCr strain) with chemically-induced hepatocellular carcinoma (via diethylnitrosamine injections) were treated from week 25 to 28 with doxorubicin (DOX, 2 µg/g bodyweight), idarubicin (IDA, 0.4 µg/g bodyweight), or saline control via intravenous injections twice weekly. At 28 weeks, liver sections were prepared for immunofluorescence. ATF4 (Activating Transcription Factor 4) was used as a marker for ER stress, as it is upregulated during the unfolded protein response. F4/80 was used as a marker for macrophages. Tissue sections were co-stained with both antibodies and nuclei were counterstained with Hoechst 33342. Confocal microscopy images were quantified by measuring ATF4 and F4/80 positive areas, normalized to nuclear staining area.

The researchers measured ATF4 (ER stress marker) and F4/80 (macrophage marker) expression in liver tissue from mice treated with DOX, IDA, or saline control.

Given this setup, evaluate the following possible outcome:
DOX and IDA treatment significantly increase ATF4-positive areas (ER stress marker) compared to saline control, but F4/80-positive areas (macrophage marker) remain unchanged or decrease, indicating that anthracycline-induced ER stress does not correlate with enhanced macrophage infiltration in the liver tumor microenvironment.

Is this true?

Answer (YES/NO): NO